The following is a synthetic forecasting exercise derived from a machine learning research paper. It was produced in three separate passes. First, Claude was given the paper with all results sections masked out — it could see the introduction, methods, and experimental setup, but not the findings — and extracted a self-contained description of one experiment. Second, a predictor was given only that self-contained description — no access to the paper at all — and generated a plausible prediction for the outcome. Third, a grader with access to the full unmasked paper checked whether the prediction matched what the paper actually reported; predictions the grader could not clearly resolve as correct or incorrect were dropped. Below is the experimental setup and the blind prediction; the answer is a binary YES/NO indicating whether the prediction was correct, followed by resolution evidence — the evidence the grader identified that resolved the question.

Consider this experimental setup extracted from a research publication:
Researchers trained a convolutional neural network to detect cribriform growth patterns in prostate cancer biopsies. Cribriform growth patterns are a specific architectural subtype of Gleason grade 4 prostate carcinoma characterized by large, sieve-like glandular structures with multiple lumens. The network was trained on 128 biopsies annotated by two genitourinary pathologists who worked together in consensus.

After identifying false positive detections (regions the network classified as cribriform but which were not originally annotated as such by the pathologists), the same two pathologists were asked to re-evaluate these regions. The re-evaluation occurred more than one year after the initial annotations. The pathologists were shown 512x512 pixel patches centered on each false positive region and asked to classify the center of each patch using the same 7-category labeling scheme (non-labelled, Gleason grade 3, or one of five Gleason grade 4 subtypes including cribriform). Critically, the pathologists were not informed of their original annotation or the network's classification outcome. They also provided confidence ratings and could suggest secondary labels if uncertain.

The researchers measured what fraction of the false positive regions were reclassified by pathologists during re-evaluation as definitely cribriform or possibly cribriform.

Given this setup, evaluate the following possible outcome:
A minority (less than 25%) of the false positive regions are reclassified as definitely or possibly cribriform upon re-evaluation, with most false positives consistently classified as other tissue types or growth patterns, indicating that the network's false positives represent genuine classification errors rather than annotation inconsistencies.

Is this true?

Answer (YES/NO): NO